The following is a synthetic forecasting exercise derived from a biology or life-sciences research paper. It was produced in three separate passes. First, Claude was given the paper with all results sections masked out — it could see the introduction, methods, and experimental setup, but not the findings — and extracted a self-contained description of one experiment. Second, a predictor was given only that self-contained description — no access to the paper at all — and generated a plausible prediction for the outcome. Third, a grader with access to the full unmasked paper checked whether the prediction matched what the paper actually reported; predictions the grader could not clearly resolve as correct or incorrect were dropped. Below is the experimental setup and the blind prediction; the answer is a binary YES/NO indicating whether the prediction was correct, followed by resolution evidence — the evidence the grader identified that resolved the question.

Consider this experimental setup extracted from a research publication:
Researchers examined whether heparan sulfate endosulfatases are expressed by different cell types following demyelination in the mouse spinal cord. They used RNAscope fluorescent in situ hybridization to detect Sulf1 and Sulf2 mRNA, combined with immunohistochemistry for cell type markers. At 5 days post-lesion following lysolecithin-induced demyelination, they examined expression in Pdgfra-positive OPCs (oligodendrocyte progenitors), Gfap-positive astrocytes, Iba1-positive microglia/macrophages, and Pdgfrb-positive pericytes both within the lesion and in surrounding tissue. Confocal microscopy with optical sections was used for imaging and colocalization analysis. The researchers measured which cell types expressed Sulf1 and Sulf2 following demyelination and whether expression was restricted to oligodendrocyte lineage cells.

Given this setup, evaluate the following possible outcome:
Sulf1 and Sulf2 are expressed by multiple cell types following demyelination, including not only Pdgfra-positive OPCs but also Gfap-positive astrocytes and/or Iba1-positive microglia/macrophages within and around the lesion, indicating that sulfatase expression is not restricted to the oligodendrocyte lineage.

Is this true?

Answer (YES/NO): NO